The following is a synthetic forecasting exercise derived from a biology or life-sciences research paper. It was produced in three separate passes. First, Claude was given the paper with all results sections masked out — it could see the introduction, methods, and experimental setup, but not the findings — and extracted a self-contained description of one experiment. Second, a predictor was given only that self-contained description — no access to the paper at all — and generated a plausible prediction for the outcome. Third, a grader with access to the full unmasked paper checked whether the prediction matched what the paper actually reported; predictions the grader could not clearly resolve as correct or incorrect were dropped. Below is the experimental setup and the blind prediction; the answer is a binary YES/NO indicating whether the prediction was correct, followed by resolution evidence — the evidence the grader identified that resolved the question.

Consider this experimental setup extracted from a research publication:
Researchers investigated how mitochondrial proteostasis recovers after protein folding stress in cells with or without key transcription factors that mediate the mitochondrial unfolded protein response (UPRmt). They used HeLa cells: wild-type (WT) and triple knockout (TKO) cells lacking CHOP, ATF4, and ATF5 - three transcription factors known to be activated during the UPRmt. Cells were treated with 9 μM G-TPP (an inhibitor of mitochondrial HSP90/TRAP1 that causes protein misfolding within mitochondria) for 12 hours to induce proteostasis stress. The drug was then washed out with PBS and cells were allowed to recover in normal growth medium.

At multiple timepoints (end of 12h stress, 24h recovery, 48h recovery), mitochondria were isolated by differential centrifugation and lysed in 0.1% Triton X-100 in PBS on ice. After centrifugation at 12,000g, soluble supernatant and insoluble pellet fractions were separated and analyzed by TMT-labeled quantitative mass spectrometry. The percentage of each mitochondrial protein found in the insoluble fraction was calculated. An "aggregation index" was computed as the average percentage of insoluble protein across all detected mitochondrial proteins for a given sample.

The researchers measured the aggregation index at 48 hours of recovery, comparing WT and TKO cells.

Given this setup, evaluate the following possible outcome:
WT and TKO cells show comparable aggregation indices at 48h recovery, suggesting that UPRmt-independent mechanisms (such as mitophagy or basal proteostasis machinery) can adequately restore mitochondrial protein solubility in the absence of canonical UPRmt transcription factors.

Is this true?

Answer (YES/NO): NO